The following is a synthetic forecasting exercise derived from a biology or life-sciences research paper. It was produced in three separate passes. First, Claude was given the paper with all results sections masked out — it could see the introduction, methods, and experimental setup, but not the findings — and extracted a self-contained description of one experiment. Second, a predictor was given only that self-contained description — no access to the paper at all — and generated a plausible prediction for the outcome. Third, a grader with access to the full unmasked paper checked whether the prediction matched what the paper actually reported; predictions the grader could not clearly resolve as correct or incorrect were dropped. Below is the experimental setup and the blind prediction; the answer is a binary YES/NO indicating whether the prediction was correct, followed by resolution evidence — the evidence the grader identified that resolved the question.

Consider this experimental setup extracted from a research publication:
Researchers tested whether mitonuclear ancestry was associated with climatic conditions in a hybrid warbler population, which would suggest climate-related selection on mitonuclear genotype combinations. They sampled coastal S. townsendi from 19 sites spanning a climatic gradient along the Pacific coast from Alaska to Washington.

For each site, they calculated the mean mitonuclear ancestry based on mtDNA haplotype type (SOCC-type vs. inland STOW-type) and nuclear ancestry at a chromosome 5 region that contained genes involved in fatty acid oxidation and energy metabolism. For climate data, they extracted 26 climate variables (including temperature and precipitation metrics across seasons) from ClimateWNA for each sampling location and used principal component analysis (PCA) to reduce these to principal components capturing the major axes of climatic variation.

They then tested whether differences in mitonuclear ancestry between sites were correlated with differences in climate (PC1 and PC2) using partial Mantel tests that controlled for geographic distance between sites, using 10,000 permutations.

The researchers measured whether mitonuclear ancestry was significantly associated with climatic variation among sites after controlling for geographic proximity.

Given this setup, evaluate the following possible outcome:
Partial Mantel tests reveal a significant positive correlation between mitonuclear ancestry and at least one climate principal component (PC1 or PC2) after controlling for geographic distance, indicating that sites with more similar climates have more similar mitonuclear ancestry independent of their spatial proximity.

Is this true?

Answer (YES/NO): YES